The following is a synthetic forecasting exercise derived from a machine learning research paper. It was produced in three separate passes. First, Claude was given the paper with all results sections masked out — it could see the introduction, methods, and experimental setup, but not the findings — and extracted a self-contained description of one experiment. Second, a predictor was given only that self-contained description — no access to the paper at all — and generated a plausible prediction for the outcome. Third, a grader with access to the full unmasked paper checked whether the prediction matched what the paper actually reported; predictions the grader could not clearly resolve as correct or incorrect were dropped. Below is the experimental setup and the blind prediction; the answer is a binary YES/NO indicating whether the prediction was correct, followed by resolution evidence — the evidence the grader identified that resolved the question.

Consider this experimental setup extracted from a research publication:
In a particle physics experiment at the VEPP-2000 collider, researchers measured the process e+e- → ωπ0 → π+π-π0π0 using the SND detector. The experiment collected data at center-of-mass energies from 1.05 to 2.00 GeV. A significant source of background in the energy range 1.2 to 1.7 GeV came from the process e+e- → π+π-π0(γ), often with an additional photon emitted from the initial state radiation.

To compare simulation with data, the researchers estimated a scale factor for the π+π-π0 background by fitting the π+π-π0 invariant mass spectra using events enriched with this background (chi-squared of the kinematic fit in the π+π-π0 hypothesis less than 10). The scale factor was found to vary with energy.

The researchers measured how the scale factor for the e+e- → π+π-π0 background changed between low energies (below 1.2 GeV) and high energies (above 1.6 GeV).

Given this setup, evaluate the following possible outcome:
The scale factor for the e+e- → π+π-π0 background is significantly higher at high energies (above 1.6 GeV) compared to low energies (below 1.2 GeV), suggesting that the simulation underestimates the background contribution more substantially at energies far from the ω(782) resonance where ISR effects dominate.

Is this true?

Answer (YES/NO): YES